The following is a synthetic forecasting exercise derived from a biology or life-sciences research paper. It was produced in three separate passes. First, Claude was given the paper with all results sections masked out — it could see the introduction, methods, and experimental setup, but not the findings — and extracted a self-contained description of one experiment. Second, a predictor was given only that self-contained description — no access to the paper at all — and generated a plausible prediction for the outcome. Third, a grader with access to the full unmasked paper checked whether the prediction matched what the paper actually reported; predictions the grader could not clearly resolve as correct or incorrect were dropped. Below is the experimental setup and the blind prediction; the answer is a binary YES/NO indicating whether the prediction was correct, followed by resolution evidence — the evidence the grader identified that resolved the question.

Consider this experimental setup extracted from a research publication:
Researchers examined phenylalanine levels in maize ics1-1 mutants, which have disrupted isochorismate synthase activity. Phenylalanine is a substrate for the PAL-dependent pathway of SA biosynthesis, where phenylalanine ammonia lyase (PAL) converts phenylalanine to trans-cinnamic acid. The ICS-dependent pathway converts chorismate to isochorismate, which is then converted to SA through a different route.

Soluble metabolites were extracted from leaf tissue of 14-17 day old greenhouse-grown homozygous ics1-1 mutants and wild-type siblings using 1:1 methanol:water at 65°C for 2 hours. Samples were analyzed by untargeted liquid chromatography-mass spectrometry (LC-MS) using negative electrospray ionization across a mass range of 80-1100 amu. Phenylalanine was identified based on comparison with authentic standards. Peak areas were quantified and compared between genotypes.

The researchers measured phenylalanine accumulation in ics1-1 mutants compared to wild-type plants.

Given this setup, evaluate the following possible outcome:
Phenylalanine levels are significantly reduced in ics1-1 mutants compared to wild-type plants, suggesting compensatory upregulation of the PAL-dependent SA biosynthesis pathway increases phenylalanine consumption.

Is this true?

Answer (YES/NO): NO